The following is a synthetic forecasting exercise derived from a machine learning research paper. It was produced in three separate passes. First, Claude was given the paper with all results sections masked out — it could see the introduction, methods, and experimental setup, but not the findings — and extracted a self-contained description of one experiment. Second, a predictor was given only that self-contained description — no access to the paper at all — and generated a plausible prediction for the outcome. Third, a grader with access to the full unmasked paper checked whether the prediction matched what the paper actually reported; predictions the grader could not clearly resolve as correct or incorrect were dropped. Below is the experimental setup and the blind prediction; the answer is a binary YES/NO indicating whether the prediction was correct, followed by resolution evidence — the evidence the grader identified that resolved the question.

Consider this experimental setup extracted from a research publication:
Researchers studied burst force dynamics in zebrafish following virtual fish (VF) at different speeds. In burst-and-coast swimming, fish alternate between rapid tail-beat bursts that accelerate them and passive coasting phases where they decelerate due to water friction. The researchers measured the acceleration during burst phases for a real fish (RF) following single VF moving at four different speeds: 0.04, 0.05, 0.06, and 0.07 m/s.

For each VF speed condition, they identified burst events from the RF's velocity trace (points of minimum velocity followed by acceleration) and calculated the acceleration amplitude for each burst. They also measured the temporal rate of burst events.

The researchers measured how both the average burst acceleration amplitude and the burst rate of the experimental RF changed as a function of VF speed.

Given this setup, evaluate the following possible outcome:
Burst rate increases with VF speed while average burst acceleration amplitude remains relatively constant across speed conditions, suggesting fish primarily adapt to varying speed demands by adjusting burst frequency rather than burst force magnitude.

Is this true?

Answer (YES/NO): NO